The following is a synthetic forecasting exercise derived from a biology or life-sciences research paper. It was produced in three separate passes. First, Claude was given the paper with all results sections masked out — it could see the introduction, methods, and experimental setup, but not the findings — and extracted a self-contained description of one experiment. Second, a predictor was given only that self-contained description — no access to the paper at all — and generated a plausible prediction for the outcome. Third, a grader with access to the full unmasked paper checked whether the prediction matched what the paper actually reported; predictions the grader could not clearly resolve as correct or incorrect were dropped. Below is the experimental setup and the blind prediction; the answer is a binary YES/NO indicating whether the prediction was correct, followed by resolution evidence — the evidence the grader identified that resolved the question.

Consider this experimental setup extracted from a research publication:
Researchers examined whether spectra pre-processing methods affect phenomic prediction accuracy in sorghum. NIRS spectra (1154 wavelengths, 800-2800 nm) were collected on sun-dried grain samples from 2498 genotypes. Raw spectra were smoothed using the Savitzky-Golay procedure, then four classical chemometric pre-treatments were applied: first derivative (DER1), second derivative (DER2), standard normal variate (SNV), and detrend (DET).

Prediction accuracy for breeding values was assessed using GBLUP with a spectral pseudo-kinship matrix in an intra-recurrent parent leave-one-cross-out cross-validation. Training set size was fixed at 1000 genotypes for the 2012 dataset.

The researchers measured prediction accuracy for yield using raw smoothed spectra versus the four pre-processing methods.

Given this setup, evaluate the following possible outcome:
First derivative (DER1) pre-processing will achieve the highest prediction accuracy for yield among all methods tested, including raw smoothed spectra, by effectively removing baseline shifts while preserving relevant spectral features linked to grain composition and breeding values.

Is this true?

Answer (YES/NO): NO